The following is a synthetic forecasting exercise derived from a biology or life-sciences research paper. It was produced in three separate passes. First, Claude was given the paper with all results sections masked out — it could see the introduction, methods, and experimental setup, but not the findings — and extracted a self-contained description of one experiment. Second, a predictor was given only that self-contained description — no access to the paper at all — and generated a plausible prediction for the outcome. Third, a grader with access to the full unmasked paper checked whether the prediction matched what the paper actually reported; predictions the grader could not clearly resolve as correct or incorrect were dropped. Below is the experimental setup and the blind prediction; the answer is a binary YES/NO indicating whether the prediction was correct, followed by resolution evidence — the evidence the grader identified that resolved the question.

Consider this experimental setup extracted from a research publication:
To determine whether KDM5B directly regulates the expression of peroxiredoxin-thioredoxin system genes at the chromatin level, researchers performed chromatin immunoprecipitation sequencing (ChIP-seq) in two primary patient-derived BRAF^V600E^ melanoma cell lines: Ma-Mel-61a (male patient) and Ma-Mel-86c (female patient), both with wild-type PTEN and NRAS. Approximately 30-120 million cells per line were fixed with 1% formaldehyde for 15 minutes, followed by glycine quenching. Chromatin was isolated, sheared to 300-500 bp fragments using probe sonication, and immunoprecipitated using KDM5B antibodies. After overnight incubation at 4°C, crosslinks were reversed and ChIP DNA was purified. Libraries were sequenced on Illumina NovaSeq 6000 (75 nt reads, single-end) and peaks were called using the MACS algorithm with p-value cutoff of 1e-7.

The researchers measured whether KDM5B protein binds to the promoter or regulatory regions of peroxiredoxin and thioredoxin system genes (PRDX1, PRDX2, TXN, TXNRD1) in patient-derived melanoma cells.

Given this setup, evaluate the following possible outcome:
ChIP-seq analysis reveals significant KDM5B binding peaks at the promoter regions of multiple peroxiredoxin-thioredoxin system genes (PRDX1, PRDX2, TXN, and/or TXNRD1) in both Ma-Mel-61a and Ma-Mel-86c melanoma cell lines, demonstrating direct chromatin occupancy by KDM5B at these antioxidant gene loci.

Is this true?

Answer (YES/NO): YES